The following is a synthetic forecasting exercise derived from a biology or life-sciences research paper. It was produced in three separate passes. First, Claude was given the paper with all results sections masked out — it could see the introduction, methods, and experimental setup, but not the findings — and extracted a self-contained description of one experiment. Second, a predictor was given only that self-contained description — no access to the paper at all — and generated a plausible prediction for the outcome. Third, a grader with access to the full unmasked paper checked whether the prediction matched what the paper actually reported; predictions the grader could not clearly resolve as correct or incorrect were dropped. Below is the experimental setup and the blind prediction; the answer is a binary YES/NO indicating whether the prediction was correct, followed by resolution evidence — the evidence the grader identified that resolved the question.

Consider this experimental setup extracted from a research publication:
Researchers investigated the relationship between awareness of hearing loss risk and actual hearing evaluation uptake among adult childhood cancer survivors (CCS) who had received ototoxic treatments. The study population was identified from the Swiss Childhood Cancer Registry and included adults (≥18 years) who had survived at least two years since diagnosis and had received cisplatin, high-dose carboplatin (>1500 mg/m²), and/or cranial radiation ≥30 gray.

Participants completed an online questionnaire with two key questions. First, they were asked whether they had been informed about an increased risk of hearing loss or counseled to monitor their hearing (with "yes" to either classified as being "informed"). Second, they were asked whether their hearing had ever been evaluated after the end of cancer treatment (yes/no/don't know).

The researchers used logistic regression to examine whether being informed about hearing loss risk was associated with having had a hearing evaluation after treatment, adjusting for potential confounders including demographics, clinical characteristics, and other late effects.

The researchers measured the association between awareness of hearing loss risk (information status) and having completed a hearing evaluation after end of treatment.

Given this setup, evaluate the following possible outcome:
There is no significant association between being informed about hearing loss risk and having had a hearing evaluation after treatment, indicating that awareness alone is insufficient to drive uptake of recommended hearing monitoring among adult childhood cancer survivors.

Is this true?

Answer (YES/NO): NO